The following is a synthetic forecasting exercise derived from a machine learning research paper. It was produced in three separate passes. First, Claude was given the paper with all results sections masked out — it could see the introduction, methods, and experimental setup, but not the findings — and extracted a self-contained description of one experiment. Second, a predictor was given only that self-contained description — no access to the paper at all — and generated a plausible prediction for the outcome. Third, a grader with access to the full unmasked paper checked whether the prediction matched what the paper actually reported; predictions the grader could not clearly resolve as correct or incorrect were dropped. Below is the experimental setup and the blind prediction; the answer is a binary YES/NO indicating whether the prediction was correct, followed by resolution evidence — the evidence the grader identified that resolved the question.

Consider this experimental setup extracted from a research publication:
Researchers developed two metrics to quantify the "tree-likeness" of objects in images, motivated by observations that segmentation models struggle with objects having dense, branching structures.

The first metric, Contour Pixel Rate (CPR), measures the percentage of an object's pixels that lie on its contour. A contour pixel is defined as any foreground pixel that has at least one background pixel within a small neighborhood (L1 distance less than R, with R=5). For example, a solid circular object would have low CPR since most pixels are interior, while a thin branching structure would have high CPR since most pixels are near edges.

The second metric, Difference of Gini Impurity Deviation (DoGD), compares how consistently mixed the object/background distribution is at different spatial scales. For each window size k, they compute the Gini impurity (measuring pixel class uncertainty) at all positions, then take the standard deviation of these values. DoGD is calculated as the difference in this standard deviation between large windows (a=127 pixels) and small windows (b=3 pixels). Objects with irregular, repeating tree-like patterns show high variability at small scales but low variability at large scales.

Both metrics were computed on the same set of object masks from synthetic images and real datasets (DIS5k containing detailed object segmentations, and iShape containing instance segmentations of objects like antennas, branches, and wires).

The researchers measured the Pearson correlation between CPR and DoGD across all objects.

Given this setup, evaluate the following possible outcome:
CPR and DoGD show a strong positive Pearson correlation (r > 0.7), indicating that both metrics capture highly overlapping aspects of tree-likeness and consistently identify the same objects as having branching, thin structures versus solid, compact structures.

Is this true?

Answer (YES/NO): NO